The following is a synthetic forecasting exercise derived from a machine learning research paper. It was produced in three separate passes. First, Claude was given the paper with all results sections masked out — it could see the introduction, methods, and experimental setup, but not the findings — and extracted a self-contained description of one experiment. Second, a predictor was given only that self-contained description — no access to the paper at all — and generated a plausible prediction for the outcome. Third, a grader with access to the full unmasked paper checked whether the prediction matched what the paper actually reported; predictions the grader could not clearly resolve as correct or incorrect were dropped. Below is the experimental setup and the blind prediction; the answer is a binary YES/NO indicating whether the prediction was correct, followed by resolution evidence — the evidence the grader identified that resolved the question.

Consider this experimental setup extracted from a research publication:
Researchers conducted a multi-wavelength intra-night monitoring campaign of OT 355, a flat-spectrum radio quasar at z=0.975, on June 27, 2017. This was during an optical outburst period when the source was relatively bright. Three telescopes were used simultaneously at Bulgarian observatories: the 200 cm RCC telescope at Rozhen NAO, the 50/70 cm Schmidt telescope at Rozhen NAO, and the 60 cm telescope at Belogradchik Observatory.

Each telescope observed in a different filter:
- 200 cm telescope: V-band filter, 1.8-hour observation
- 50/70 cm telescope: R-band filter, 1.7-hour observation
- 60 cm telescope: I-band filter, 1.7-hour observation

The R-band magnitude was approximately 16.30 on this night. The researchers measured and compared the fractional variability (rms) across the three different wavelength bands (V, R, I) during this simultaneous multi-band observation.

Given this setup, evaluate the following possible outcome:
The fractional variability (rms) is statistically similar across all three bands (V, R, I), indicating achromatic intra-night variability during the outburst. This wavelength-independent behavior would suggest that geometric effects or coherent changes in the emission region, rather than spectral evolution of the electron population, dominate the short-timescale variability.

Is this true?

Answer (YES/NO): NO